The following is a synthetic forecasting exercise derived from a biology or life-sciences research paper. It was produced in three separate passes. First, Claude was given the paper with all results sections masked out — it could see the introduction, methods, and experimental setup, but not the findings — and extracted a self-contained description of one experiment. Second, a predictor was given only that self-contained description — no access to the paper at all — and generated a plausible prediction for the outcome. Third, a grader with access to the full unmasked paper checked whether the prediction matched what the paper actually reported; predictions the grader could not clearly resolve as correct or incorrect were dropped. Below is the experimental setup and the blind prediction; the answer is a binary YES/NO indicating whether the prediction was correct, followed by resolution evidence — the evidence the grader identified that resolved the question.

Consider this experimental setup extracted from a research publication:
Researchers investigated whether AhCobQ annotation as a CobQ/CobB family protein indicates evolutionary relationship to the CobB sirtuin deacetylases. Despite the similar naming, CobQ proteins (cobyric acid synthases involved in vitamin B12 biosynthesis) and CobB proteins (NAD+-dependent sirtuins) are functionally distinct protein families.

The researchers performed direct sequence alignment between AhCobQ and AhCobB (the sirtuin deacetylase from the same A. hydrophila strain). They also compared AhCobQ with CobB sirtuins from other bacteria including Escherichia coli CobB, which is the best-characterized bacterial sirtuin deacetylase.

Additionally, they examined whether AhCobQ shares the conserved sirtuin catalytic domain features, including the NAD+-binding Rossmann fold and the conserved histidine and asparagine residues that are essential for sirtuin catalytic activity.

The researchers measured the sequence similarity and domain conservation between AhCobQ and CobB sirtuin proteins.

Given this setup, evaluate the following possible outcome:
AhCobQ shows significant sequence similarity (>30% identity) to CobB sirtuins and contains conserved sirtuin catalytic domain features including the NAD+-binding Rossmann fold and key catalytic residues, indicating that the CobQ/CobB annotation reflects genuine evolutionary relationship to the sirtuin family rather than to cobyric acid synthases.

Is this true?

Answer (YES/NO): NO